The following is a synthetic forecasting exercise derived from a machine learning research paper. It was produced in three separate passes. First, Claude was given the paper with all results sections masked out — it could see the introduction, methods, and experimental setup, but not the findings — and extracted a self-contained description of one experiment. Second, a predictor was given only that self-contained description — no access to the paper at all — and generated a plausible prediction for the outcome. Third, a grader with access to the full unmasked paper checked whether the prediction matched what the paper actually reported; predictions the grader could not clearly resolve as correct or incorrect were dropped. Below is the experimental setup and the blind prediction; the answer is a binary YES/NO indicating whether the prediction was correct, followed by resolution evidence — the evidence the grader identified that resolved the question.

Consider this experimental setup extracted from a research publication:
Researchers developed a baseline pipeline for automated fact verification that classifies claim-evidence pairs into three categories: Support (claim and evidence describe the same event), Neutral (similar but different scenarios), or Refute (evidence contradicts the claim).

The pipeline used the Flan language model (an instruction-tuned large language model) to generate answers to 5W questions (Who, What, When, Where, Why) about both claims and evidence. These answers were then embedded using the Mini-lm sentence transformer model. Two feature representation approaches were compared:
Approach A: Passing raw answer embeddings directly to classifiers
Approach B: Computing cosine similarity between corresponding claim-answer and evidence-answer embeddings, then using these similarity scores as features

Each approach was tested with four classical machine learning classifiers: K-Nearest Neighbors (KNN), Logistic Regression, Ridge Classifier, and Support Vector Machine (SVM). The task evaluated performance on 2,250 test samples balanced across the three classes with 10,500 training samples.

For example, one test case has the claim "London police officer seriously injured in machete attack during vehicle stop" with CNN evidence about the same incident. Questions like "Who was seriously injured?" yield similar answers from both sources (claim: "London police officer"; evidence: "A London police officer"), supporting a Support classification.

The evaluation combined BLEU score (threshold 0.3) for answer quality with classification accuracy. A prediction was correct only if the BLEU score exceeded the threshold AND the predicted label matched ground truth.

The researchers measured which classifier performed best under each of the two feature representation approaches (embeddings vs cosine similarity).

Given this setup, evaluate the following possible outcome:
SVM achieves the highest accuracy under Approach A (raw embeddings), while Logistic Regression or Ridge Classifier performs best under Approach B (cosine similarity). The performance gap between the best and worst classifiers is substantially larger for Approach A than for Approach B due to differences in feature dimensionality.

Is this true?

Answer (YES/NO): NO